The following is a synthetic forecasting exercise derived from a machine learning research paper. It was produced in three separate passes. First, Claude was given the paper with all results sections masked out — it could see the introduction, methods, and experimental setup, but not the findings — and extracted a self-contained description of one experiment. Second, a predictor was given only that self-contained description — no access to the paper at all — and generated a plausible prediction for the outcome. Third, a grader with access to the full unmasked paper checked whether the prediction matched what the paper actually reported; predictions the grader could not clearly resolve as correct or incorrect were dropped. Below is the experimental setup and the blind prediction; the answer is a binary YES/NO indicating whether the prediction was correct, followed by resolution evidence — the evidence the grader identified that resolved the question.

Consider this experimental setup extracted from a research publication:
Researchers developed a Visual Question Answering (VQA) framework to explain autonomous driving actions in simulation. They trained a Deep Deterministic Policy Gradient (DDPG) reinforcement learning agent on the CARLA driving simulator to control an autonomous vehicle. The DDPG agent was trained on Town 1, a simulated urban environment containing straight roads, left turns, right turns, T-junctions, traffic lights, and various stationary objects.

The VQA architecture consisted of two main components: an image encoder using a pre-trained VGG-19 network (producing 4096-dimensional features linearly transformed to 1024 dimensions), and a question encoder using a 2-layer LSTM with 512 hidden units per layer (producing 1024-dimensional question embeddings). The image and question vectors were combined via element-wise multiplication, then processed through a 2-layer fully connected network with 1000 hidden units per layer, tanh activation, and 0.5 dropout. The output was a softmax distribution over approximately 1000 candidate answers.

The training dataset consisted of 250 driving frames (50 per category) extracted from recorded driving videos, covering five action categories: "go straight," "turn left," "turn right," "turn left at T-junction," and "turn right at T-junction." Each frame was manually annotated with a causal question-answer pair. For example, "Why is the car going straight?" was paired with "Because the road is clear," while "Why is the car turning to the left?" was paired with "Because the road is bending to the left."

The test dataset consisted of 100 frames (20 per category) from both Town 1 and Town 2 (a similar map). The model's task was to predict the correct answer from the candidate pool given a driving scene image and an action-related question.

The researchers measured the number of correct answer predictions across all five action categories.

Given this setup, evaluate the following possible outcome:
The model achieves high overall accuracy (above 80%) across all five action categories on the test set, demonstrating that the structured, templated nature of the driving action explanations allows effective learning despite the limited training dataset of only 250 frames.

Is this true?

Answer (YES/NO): NO